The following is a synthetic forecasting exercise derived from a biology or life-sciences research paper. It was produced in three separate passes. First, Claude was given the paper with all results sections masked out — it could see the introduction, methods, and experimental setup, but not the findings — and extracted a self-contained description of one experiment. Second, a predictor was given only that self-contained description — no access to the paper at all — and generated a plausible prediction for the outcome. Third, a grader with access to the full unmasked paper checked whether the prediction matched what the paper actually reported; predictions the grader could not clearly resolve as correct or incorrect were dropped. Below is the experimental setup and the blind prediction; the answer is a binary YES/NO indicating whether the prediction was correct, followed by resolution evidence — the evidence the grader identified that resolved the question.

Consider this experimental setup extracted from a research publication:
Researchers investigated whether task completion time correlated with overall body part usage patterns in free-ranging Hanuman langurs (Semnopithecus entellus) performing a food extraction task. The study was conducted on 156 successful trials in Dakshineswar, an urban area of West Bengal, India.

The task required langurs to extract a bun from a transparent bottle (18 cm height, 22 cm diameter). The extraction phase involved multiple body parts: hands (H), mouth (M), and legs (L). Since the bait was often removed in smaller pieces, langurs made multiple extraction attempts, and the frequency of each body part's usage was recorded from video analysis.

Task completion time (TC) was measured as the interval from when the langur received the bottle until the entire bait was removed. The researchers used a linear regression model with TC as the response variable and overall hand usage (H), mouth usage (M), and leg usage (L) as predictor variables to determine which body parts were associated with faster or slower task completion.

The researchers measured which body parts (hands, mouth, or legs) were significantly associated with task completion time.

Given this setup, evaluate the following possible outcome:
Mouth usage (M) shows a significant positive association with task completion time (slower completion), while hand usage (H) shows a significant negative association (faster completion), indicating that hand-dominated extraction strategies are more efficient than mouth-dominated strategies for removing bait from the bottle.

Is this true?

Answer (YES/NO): NO